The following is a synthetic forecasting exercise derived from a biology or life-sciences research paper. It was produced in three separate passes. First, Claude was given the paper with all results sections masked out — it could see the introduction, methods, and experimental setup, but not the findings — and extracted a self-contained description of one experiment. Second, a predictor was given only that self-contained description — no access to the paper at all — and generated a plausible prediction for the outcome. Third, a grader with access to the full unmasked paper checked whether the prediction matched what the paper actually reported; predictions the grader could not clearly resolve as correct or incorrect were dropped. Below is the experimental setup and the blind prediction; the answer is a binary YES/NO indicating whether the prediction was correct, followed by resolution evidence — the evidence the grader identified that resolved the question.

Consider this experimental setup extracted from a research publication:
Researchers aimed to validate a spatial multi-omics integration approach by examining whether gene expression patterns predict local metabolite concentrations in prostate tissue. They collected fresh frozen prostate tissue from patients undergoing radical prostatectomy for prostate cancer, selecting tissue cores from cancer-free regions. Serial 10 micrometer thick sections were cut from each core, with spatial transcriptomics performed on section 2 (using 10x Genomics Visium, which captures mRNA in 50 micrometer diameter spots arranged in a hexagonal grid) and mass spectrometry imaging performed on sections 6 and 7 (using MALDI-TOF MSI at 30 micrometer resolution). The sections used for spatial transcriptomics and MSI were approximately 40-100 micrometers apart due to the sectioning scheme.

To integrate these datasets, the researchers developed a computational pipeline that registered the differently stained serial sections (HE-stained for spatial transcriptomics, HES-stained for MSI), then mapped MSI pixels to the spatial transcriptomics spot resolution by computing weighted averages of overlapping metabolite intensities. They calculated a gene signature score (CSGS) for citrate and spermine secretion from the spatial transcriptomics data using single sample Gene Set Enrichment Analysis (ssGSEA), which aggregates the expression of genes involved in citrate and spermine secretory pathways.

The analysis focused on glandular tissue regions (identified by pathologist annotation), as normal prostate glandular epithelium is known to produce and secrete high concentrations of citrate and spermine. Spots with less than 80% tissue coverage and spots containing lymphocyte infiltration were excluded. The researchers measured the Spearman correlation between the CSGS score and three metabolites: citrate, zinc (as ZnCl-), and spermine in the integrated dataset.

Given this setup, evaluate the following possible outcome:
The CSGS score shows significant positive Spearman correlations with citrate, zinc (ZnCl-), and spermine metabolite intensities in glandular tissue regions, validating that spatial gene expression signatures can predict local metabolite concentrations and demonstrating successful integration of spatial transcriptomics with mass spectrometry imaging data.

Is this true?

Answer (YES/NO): YES